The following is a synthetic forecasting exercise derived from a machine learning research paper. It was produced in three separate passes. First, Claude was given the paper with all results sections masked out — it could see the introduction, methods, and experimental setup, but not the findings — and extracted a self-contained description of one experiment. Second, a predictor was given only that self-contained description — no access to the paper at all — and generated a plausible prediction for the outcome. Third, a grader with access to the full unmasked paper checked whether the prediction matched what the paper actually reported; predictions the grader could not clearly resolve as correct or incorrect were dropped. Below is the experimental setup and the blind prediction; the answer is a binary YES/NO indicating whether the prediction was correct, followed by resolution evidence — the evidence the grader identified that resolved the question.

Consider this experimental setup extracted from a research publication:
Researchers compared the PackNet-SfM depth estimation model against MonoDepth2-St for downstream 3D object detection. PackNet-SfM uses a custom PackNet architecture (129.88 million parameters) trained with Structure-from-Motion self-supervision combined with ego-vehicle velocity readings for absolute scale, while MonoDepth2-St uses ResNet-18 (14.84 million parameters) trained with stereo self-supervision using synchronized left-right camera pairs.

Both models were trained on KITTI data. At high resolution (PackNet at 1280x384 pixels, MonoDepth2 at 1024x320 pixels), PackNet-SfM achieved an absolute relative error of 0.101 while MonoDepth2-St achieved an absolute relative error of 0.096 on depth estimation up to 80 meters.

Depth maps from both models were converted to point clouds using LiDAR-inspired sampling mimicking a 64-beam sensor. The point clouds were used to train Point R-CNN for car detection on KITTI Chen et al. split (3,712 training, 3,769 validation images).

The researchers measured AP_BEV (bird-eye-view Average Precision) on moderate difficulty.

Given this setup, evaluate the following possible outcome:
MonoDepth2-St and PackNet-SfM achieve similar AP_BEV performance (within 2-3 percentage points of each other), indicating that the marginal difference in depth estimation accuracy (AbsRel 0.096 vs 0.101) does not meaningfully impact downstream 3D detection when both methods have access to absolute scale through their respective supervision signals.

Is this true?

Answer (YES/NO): NO